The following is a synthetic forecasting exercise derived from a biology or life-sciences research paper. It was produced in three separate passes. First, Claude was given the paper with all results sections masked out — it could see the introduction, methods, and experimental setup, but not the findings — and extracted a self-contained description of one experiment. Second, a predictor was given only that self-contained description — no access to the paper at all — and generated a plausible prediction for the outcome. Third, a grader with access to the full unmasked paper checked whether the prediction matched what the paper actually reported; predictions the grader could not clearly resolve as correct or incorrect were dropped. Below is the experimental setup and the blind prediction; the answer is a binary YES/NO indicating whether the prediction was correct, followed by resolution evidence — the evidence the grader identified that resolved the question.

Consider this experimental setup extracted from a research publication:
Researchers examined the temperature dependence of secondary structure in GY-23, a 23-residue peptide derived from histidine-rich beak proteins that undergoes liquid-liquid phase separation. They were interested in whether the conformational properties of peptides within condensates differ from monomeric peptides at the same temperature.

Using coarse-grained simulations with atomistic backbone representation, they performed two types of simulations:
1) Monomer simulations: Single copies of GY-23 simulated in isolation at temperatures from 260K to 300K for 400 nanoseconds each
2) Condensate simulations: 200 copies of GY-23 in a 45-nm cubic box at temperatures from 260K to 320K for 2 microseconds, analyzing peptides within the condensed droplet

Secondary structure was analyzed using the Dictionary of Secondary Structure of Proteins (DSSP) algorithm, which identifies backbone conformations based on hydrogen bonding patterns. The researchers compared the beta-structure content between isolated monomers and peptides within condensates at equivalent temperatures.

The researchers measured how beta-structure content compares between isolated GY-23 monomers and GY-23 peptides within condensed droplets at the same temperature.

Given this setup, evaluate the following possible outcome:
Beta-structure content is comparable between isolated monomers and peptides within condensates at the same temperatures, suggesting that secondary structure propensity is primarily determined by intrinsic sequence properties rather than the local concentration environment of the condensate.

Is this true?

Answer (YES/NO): NO